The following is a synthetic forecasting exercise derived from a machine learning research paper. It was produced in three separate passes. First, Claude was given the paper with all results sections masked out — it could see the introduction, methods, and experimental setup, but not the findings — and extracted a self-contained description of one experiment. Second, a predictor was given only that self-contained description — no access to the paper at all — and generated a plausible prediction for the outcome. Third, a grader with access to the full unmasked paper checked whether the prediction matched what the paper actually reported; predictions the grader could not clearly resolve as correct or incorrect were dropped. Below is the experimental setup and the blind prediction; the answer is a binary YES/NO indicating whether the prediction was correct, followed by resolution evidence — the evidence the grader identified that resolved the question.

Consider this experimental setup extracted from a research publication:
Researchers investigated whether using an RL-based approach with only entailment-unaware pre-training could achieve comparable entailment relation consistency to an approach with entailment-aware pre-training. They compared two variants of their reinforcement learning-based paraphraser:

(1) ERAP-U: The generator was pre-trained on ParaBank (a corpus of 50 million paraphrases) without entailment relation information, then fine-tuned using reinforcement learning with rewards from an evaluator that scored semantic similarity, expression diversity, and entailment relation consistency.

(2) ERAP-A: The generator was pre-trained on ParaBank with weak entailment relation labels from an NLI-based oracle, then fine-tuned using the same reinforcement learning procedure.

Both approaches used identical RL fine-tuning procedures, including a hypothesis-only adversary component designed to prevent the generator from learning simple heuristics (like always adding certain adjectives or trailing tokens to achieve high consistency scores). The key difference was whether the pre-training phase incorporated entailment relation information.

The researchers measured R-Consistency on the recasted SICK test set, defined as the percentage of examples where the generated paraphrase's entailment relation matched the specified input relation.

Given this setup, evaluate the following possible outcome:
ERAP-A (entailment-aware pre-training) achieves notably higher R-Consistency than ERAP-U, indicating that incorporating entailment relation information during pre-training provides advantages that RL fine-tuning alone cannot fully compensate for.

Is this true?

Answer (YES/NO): NO